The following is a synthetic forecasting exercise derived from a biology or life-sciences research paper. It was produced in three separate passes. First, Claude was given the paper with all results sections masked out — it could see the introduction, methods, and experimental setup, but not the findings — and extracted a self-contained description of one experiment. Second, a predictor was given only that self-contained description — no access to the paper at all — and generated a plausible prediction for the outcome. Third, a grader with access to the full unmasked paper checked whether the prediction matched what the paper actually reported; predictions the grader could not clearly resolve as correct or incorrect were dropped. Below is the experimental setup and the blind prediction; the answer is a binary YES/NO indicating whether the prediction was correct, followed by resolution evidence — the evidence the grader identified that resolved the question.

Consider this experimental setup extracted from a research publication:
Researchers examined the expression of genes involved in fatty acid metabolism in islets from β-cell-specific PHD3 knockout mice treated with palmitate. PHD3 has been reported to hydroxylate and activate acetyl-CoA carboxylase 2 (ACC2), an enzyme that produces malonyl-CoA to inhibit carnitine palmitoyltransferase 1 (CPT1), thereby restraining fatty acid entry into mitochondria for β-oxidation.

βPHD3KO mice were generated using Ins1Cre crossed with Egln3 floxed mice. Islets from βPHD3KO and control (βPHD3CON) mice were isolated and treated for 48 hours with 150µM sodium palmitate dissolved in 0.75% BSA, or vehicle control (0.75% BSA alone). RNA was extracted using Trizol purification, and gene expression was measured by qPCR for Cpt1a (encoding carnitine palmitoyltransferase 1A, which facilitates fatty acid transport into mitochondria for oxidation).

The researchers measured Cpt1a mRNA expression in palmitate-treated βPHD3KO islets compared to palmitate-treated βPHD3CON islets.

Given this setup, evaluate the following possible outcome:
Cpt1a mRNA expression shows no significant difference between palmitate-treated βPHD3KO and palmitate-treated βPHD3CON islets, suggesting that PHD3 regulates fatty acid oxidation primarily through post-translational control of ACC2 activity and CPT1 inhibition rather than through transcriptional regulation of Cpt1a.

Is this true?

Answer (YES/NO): YES